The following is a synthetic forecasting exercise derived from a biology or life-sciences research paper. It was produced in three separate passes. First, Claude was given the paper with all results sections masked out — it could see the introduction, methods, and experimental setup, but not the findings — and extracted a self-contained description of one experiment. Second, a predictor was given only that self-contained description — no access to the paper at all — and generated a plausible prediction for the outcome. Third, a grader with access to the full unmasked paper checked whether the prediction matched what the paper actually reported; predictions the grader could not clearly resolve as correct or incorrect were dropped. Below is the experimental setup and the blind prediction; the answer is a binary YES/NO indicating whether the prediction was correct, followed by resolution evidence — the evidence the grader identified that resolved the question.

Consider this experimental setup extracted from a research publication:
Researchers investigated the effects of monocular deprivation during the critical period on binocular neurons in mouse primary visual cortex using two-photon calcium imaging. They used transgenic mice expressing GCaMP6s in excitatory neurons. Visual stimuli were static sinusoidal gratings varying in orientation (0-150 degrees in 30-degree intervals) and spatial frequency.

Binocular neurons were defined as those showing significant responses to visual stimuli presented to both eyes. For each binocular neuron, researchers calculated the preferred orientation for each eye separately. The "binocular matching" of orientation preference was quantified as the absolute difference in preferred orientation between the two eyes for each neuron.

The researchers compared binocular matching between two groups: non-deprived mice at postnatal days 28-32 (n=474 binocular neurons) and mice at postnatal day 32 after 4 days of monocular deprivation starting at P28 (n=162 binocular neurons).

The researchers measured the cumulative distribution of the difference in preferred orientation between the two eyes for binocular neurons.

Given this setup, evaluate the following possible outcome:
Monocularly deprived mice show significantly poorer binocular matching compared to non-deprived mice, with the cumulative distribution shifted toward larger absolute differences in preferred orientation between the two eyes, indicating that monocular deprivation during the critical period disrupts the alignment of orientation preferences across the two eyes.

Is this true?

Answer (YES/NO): YES